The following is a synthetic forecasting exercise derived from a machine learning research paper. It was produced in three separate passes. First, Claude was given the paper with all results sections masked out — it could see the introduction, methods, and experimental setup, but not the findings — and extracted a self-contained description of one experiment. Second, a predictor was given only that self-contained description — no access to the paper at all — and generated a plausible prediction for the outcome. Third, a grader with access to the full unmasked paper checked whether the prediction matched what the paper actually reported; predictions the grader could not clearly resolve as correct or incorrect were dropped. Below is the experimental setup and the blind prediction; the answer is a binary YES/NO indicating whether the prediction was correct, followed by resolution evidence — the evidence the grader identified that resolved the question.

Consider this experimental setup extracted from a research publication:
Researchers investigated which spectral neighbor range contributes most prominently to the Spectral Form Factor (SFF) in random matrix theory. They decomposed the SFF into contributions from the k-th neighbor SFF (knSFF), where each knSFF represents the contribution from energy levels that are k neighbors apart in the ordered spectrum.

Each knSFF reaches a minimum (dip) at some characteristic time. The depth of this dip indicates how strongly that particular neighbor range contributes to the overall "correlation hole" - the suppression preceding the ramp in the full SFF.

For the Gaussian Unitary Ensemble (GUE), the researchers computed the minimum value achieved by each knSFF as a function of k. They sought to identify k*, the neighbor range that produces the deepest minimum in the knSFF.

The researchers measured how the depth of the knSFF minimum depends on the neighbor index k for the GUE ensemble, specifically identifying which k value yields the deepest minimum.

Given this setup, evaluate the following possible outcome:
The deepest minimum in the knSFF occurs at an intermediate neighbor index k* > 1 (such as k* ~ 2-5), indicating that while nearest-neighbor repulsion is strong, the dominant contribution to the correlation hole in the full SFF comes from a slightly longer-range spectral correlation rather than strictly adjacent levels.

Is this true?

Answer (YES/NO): NO